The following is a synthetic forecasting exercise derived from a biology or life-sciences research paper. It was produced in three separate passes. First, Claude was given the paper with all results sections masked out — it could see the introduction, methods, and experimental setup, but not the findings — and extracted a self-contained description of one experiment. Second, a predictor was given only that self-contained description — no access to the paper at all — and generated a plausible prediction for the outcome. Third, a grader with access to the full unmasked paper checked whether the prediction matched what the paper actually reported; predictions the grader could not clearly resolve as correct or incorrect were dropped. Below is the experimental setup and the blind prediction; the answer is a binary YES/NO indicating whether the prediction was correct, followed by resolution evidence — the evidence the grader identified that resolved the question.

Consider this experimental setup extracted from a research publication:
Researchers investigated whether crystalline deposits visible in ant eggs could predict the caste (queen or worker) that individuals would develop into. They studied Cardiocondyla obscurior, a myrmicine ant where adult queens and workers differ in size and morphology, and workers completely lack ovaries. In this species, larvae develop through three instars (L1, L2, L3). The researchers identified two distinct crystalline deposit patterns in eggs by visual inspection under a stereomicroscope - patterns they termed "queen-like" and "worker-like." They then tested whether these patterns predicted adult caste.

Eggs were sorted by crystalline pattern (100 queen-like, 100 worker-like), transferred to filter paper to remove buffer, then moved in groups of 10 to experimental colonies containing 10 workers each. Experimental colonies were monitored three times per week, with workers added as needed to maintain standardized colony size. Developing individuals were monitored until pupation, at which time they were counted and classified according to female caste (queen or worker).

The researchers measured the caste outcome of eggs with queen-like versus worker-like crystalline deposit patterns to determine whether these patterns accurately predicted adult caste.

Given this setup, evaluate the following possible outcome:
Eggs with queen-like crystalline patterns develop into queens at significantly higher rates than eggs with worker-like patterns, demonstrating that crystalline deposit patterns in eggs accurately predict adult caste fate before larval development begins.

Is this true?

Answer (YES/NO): YES